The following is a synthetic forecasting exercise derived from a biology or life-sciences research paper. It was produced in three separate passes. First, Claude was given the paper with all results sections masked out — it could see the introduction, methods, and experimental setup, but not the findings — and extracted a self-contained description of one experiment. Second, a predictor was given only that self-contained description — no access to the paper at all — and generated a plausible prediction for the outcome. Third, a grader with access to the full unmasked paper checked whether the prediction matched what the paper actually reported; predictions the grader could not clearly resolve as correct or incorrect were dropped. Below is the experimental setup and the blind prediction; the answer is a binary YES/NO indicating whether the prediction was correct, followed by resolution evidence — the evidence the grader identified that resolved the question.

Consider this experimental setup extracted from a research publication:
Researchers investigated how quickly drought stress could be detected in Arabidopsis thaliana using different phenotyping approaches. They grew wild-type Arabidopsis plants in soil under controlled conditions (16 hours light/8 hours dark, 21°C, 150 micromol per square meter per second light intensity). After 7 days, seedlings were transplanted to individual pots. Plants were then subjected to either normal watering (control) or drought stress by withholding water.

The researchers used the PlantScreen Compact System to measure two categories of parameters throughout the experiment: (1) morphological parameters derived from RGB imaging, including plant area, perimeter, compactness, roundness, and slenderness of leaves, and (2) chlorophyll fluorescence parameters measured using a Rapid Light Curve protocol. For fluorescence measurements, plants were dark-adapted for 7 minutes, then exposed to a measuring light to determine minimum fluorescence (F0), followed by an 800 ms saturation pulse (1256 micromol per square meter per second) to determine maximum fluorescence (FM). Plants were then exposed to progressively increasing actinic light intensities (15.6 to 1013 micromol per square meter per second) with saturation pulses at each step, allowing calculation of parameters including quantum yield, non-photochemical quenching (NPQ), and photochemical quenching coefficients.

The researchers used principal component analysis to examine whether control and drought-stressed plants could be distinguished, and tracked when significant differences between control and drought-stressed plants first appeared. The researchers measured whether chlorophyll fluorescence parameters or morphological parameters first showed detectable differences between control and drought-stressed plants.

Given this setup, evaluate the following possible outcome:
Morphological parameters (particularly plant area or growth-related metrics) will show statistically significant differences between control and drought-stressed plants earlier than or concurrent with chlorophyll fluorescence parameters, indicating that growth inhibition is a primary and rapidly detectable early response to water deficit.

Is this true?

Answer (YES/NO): NO